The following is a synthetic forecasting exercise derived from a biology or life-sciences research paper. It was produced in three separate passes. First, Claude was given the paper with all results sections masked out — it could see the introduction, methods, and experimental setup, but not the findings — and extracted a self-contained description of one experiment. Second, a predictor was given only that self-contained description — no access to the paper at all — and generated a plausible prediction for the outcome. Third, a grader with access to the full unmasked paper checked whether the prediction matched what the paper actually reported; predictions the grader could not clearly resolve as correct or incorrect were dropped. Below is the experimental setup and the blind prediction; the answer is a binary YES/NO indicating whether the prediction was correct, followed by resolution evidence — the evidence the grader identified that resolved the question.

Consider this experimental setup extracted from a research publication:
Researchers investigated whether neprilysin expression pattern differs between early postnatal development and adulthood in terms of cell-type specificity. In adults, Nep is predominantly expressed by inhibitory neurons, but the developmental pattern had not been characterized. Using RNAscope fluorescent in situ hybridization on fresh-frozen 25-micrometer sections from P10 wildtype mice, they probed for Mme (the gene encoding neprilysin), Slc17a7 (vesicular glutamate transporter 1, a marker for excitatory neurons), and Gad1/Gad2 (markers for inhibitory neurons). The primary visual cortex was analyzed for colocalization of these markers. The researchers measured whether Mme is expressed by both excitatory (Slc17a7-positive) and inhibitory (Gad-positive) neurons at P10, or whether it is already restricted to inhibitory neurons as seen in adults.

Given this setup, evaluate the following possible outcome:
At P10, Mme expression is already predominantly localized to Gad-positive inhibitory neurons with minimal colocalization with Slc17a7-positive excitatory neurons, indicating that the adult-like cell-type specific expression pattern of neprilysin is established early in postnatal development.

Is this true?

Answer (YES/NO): NO